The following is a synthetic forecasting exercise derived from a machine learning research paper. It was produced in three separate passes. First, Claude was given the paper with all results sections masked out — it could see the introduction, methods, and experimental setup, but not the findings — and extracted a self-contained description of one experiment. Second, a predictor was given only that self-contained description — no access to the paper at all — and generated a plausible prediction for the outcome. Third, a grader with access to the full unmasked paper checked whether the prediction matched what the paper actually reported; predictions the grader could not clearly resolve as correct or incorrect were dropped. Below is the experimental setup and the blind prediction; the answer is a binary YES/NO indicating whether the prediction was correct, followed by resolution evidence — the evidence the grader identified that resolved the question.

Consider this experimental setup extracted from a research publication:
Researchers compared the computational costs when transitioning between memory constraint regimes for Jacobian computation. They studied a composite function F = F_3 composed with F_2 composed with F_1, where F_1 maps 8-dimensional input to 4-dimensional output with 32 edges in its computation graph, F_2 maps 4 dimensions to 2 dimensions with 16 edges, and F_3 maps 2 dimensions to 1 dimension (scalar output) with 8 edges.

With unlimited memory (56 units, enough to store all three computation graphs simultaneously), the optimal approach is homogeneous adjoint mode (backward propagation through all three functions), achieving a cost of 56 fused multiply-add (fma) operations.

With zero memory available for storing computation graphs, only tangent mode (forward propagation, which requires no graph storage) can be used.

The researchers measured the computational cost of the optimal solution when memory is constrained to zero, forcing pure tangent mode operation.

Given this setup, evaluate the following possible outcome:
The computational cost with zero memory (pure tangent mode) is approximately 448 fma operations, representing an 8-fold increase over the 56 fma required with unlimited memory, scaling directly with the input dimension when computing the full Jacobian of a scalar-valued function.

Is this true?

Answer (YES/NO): NO